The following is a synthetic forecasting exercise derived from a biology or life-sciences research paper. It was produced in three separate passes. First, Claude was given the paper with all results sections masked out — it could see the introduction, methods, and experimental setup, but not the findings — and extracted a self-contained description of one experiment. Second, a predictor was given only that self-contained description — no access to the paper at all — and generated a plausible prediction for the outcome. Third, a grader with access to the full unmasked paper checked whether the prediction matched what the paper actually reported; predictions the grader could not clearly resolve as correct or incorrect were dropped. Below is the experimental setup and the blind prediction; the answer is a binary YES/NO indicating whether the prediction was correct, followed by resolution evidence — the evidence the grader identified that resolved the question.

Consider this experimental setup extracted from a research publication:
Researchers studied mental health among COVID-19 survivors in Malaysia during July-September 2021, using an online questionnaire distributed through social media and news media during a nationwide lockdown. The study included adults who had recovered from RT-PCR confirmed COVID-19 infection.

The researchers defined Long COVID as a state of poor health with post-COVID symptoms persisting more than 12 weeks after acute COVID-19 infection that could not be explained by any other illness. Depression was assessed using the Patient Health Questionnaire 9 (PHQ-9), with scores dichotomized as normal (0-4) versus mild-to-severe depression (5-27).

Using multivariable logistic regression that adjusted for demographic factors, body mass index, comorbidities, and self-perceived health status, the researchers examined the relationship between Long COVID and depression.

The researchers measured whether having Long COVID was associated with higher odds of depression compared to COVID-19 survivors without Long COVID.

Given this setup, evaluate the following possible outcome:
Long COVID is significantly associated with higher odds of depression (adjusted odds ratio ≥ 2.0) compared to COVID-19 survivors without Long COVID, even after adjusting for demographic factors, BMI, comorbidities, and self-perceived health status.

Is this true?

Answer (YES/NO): YES